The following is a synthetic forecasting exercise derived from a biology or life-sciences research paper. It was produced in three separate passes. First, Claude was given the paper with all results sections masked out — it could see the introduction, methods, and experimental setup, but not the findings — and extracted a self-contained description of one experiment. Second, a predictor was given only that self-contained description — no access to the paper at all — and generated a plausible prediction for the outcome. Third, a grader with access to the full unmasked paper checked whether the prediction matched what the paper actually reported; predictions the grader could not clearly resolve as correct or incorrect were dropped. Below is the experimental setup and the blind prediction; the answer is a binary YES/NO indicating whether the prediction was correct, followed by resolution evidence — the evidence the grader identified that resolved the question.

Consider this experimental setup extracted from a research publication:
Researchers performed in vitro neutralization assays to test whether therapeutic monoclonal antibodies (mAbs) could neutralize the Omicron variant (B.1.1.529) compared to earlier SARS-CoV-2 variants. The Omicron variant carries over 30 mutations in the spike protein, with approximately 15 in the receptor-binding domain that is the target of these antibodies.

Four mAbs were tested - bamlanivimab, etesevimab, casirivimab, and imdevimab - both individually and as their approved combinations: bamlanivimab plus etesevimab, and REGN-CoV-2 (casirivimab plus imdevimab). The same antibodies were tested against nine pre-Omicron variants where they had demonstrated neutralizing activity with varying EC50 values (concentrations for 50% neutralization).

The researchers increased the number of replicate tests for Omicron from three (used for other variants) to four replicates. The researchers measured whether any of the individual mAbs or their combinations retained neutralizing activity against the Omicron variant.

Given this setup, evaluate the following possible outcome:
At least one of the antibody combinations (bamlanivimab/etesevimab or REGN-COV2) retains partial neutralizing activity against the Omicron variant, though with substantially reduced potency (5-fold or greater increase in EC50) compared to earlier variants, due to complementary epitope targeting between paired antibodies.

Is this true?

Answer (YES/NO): NO